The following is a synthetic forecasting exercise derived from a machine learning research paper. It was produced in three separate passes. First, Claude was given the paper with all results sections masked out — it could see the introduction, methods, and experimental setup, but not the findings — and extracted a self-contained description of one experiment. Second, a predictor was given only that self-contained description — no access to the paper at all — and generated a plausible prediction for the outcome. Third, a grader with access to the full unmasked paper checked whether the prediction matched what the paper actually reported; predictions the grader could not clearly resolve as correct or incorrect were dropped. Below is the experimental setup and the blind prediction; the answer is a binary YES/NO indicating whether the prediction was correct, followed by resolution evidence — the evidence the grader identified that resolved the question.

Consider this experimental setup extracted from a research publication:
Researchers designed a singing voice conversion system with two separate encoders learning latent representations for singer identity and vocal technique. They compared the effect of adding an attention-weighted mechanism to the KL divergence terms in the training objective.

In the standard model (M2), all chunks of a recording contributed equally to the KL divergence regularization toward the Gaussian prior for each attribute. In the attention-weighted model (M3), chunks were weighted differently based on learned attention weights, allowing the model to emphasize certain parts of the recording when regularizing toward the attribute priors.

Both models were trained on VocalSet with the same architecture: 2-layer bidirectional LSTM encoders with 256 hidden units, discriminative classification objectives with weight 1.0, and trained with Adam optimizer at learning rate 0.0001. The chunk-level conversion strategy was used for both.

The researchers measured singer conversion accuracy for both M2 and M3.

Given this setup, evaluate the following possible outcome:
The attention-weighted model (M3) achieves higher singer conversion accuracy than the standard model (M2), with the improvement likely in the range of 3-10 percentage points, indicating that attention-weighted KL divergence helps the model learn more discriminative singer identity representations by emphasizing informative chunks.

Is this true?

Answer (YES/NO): NO